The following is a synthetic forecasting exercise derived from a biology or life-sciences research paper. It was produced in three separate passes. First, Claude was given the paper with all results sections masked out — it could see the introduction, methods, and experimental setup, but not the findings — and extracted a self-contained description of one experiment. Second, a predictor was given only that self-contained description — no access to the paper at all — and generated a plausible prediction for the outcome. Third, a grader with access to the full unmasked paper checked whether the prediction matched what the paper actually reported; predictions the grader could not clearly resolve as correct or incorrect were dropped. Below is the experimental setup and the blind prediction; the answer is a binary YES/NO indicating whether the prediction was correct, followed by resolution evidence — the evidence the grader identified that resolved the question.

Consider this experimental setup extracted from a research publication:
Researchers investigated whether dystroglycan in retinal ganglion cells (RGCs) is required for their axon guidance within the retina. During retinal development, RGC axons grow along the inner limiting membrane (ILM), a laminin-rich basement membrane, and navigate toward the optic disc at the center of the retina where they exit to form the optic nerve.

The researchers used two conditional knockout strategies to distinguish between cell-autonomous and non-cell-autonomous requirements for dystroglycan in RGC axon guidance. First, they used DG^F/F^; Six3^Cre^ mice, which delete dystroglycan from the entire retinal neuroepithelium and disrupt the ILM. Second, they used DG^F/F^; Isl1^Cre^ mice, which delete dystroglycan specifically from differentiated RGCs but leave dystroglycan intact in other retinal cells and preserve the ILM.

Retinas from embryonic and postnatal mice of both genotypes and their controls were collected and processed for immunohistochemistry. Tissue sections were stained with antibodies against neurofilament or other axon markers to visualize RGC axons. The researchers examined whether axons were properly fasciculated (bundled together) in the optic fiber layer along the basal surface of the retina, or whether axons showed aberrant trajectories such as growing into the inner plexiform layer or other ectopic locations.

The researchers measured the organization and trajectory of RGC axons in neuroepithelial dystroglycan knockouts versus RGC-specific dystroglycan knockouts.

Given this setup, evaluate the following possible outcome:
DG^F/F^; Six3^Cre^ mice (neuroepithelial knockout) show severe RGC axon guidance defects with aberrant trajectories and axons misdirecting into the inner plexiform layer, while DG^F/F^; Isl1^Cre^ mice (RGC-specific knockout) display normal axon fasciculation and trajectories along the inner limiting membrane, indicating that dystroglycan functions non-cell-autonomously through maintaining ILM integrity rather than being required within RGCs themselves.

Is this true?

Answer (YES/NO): NO